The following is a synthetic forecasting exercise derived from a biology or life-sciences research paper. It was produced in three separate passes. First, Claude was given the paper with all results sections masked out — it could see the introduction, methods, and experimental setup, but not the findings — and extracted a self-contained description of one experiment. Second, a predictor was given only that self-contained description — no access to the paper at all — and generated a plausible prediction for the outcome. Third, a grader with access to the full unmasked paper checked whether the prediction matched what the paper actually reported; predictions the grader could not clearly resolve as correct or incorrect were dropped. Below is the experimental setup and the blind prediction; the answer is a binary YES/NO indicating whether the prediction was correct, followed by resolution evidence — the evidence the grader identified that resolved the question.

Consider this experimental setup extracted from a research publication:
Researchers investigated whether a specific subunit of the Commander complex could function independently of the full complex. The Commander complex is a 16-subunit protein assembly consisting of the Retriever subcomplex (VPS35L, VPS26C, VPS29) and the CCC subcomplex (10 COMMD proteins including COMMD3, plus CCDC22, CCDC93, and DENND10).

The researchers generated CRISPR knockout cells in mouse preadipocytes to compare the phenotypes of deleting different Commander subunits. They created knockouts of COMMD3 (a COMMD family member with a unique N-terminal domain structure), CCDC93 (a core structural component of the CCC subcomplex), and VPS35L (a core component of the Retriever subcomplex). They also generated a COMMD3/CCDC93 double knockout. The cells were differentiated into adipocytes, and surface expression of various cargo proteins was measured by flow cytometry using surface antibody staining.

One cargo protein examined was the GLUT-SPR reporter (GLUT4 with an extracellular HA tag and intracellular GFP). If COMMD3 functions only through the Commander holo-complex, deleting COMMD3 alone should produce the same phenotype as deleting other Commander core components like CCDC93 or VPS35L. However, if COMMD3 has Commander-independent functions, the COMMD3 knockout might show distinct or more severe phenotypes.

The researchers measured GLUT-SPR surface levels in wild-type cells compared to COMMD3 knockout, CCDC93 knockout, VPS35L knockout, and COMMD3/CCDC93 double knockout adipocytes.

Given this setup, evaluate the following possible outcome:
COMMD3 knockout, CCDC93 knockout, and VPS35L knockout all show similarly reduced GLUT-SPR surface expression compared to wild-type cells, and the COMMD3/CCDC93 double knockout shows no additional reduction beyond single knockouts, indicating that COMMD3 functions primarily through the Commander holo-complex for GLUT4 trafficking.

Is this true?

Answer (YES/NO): NO